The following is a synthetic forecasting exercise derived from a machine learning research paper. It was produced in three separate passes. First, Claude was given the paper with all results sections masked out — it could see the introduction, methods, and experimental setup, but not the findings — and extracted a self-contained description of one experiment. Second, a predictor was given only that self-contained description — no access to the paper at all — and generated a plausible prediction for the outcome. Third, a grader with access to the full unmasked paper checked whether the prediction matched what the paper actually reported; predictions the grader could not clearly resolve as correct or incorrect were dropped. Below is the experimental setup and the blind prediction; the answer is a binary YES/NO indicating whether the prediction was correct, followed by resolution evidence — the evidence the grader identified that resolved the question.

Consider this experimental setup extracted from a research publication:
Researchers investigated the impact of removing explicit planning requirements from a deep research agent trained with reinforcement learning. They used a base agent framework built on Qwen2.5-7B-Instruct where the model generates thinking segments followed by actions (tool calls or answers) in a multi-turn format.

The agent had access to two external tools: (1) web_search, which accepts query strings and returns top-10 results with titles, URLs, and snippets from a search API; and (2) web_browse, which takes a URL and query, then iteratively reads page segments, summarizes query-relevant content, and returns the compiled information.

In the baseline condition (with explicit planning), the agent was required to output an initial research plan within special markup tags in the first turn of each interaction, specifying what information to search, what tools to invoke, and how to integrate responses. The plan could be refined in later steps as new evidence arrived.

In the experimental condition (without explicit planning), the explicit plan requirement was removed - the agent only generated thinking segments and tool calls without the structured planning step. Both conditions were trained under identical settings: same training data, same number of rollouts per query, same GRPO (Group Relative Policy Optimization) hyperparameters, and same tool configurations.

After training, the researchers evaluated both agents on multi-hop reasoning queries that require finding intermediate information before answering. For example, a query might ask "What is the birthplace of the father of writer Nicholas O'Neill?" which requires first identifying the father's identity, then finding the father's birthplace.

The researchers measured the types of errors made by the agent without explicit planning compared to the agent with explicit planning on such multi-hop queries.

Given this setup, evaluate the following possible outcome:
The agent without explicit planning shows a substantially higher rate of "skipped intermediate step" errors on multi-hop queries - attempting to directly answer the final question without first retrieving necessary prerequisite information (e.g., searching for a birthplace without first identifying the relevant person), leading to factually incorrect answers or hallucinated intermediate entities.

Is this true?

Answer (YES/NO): NO